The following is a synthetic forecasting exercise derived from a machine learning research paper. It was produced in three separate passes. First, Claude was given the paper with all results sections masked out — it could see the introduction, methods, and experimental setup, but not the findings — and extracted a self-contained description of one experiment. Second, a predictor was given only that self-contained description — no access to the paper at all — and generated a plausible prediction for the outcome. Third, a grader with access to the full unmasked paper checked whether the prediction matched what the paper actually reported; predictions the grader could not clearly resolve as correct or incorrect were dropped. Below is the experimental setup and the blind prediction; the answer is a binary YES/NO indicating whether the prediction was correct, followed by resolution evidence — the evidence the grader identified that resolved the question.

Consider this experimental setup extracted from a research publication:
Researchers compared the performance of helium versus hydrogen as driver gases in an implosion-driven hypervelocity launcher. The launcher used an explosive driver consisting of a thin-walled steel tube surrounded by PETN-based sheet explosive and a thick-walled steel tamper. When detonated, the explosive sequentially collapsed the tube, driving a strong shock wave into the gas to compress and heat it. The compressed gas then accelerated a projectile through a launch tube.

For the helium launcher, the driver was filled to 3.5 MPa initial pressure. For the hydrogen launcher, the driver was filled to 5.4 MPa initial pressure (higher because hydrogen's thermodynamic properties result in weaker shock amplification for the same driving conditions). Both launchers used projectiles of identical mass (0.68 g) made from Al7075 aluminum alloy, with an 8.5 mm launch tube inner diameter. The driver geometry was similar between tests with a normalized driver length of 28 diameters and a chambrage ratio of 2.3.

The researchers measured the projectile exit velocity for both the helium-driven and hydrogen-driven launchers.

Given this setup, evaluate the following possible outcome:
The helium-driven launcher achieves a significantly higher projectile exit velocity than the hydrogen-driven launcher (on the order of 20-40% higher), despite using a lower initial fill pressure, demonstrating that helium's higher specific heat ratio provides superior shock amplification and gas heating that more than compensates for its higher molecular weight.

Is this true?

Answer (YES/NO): NO